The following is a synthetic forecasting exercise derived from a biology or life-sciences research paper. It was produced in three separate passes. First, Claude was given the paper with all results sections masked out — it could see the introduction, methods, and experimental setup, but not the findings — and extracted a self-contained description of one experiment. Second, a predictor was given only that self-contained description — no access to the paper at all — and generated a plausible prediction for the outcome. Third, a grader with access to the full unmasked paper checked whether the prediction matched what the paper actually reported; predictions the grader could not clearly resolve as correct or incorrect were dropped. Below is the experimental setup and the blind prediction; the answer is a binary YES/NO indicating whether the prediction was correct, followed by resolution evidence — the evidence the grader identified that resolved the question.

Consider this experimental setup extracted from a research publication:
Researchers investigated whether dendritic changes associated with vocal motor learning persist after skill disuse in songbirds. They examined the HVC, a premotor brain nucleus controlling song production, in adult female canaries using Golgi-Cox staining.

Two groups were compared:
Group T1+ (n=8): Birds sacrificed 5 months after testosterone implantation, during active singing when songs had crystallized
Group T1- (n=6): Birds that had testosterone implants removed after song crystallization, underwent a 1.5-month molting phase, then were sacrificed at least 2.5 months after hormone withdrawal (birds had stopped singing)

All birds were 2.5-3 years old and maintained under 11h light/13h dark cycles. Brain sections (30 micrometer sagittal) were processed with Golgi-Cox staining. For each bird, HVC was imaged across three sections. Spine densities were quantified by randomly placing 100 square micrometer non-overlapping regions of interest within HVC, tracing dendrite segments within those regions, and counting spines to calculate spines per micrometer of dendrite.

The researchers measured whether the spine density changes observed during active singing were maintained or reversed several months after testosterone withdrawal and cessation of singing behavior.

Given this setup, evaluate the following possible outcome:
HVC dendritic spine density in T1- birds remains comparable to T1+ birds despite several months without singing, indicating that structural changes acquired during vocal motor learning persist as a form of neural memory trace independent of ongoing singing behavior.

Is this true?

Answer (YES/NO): YES